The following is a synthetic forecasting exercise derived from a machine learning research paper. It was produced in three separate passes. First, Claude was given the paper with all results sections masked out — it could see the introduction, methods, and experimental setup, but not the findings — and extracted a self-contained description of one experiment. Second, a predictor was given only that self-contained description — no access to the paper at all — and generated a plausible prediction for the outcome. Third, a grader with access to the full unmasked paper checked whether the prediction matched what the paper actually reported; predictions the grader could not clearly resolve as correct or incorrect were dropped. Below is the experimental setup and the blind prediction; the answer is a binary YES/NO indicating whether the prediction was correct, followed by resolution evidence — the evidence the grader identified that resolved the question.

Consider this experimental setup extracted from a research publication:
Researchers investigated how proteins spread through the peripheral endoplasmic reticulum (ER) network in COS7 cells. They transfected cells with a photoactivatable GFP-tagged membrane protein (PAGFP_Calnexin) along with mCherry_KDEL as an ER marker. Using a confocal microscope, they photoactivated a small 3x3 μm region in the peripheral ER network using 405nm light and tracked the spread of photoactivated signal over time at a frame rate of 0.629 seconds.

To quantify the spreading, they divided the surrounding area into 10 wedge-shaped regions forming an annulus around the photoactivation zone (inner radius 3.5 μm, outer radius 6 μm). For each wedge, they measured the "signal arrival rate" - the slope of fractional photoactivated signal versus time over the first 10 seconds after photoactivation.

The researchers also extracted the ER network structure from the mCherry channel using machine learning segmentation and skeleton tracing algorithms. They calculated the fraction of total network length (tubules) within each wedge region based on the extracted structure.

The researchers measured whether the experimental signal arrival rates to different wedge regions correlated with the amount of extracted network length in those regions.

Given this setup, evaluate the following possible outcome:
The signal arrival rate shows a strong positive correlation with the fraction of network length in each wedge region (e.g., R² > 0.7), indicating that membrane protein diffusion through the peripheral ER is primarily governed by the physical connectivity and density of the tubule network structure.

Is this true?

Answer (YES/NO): NO